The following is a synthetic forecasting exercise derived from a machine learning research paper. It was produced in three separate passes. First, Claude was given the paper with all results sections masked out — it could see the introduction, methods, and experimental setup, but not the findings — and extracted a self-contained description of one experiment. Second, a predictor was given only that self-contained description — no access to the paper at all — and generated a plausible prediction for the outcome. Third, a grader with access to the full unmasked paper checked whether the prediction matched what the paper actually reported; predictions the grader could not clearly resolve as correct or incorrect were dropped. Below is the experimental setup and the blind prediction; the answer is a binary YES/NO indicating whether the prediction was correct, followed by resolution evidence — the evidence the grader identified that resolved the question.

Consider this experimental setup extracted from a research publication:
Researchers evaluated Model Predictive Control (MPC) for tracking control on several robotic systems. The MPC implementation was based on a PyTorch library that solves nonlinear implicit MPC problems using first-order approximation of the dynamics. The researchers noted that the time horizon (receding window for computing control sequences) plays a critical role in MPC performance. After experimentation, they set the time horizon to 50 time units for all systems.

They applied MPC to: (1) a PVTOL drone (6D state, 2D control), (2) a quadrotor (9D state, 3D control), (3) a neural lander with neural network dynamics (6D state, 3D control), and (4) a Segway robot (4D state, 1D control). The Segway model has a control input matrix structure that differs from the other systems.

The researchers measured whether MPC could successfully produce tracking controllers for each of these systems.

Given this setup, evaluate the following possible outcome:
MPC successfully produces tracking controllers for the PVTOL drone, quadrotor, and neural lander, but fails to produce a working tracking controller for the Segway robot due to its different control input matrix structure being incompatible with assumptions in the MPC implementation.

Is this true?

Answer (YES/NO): NO